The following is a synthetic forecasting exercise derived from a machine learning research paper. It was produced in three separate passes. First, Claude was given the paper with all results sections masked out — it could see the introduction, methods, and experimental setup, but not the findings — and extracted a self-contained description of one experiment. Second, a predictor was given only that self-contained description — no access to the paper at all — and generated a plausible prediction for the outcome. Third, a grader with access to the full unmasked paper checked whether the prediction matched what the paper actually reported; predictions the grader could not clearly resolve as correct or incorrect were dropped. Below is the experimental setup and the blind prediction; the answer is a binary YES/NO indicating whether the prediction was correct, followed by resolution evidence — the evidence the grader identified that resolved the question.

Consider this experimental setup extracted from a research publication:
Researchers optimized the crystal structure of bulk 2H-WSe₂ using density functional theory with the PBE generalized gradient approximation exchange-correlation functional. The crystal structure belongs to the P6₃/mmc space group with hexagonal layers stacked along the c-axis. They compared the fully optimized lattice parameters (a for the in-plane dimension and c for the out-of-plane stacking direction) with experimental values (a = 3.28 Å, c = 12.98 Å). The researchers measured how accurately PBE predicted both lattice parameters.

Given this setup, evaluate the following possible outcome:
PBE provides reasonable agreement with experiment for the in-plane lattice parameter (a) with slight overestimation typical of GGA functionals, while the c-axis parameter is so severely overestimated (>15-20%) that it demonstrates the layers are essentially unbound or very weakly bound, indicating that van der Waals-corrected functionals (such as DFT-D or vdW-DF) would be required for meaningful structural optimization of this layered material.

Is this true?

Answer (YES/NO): NO